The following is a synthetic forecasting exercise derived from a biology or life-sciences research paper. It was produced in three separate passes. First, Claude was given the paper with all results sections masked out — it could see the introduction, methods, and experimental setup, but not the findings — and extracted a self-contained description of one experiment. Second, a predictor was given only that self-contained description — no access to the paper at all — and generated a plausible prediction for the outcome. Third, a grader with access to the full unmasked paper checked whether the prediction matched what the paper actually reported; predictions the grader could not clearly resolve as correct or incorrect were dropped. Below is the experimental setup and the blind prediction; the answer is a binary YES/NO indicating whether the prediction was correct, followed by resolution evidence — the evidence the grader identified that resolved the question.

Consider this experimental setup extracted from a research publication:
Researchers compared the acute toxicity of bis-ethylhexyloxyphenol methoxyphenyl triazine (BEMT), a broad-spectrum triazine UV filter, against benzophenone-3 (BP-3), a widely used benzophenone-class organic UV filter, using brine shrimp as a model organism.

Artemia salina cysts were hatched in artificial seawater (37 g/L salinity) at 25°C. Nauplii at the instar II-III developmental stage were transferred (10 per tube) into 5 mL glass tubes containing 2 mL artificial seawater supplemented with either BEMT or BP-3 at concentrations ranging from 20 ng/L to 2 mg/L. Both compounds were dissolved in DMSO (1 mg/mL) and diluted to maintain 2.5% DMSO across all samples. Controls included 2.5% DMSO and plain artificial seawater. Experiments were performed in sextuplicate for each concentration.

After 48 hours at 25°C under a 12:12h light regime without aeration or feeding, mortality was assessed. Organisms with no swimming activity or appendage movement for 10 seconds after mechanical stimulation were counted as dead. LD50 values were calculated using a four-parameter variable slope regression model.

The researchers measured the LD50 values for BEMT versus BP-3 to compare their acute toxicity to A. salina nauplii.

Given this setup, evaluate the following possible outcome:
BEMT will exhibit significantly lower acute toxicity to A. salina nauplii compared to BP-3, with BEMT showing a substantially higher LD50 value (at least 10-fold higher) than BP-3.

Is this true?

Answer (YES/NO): NO